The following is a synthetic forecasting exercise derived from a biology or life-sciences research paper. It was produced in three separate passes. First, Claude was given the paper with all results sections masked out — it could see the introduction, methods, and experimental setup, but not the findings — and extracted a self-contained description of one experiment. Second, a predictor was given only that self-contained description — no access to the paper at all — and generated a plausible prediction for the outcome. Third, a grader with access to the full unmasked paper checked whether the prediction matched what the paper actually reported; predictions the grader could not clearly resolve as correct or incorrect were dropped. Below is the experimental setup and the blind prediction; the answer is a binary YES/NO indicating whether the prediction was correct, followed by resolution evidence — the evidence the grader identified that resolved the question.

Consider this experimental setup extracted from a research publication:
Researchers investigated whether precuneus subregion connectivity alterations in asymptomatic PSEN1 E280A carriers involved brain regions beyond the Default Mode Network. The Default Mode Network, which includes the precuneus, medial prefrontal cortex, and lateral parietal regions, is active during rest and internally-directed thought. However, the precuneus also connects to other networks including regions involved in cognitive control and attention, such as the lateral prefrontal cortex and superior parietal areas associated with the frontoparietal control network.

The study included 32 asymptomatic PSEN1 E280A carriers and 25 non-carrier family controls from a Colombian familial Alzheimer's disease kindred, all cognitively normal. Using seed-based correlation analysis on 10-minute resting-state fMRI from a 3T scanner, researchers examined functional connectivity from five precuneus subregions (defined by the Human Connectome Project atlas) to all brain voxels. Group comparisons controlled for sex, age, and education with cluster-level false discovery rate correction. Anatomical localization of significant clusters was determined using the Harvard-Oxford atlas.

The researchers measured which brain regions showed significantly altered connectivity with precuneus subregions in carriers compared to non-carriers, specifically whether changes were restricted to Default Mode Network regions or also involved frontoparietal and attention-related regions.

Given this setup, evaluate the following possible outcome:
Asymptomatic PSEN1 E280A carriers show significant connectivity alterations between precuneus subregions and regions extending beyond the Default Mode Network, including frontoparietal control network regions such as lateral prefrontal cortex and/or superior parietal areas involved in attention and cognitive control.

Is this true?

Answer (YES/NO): YES